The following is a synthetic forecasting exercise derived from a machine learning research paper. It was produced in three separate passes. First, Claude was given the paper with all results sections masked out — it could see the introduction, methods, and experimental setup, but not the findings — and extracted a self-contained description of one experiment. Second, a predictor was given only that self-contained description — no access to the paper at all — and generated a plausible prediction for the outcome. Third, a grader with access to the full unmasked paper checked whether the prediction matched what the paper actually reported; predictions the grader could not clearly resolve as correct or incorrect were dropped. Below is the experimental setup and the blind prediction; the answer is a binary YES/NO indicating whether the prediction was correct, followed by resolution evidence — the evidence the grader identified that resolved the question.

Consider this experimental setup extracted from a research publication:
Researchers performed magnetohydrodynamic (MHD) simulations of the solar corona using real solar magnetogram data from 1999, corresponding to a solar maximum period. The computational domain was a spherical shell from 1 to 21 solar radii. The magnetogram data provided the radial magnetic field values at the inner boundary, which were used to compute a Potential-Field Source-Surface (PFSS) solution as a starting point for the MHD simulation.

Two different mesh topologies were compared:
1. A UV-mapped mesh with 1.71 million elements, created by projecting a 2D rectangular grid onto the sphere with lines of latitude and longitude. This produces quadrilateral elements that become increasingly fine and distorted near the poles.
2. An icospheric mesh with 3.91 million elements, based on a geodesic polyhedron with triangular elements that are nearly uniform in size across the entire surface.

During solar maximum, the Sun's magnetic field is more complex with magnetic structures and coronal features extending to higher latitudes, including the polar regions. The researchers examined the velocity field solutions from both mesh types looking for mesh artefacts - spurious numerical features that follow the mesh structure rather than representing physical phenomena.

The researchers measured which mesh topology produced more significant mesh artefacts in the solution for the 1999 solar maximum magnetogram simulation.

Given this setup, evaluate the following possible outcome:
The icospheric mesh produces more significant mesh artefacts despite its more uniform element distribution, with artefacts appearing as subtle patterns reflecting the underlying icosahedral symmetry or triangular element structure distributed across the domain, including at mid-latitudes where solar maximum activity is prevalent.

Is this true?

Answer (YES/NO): NO